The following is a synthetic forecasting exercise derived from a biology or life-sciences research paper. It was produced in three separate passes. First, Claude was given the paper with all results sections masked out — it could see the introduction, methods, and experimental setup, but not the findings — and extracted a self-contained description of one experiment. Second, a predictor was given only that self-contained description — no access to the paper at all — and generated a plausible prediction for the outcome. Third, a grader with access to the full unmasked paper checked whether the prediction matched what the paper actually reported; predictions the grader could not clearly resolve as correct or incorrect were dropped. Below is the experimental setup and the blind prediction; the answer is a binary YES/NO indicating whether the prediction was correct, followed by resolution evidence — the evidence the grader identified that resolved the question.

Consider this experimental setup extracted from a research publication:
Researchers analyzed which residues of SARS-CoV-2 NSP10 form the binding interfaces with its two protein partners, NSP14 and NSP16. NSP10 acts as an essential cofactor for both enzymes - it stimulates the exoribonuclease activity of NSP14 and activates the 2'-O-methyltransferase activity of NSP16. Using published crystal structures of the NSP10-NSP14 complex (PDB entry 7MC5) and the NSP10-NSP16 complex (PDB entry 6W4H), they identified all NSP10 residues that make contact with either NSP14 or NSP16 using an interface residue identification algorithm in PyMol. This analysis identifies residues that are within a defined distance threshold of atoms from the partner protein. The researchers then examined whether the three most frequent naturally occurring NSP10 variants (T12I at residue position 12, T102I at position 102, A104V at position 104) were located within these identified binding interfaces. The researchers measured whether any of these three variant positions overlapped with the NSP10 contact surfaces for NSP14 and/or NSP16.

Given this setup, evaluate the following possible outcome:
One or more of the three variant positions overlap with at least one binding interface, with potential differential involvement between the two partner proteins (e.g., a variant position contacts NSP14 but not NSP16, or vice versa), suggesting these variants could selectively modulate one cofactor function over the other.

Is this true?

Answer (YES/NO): YES